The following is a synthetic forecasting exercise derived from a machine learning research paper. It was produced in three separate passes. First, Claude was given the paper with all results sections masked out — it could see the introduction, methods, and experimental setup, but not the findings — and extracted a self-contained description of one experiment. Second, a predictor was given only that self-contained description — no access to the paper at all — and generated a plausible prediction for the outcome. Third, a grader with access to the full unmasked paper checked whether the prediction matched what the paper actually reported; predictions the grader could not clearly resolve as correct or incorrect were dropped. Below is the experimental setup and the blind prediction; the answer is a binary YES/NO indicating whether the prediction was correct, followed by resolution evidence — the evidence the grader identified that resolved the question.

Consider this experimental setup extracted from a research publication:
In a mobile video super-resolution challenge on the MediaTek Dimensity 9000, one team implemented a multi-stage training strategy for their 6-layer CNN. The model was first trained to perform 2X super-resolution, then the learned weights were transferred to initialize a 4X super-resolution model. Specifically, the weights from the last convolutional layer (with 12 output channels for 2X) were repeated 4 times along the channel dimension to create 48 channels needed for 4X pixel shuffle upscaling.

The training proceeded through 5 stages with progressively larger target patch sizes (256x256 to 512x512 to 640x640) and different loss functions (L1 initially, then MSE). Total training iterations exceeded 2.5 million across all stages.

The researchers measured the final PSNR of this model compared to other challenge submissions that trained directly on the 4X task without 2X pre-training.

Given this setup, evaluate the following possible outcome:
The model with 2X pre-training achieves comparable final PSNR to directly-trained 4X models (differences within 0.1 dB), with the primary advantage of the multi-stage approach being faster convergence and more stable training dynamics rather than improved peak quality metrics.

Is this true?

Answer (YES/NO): NO